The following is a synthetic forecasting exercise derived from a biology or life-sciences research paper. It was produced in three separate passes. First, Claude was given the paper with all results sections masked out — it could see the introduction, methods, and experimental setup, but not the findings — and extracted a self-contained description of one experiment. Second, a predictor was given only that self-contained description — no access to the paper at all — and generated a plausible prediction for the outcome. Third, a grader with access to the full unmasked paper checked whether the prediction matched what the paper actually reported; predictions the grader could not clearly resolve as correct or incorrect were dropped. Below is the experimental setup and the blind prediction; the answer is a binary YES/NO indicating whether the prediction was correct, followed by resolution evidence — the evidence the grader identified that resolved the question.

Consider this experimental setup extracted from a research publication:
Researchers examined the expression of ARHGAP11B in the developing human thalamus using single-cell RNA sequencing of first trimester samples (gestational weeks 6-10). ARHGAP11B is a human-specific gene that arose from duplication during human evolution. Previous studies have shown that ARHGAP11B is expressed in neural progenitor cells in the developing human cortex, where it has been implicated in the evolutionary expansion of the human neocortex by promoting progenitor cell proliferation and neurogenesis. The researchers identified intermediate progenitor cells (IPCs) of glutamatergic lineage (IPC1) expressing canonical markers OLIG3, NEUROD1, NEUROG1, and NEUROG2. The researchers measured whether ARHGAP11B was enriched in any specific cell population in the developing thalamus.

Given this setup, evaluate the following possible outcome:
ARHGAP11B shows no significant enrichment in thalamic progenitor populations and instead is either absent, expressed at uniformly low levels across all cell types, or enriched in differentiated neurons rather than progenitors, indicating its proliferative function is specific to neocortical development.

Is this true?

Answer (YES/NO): NO